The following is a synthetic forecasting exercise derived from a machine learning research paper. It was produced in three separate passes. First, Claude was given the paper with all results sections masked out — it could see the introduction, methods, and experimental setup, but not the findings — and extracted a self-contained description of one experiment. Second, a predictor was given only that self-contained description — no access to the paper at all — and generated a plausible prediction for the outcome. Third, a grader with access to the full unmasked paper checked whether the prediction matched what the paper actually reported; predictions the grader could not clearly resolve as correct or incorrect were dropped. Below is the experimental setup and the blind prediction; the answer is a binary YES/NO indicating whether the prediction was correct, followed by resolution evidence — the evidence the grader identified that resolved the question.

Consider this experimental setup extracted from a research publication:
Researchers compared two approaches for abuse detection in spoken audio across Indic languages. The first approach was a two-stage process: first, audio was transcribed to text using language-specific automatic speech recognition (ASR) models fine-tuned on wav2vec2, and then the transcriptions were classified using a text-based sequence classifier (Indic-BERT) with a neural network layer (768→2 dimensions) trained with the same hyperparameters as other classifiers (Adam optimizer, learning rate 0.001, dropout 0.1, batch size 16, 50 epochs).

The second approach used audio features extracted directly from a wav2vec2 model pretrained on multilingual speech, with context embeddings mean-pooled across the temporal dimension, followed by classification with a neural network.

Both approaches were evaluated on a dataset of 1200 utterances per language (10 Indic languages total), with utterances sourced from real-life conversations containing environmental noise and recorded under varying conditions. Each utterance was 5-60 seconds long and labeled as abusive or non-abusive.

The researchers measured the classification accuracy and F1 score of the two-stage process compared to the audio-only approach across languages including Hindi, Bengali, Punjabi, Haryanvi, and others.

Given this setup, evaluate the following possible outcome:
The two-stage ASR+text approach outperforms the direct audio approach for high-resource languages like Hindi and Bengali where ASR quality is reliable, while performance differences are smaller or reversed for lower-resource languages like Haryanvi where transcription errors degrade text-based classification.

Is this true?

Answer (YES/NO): NO